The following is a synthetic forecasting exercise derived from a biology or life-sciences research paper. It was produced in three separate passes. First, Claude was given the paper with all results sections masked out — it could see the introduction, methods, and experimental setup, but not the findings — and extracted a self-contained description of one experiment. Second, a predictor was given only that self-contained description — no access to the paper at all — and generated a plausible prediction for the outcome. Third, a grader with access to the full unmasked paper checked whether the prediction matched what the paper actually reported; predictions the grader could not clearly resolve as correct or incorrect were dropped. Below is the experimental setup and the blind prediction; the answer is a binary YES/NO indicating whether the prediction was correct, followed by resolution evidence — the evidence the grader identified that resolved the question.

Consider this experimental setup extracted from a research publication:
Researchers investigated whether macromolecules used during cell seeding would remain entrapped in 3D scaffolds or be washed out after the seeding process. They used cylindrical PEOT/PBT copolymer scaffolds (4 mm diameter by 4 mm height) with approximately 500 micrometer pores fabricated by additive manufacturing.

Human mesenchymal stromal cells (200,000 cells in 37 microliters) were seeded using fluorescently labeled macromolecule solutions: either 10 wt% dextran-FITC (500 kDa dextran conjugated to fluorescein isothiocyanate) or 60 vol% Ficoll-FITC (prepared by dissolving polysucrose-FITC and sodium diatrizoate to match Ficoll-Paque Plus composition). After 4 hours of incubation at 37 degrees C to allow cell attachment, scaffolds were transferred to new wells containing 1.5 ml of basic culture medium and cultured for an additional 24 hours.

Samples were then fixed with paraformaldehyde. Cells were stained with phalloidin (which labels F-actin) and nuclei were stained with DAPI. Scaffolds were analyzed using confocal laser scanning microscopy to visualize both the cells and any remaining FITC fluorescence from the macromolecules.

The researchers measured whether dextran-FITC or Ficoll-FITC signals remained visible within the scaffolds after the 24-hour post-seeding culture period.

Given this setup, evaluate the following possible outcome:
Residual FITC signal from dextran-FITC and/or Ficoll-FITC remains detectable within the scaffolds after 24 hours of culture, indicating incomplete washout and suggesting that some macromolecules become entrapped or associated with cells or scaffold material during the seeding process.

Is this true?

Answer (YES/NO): YES